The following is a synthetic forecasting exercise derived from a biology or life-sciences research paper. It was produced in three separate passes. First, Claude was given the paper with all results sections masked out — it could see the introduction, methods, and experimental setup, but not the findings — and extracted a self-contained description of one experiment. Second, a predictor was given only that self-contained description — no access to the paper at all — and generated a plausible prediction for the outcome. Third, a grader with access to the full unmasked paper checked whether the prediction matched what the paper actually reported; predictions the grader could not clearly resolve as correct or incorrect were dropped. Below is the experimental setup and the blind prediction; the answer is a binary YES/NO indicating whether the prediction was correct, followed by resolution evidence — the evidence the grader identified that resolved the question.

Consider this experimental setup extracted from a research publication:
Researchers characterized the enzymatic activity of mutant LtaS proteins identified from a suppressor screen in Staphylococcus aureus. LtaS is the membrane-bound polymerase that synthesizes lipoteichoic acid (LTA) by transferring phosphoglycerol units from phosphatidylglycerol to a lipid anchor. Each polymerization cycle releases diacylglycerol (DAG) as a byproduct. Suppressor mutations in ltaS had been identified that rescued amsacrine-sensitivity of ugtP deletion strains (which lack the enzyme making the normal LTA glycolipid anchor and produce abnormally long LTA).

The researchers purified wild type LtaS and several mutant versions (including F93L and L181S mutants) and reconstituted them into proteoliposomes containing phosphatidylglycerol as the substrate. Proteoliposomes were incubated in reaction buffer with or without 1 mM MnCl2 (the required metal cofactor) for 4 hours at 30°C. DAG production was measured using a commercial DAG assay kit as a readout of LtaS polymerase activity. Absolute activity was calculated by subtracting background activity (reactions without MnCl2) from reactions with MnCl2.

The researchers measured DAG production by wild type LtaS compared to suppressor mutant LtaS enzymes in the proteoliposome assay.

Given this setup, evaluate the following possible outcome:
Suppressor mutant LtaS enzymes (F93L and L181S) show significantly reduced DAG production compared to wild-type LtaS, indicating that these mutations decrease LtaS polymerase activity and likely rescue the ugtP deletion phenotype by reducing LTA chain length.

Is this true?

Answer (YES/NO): NO